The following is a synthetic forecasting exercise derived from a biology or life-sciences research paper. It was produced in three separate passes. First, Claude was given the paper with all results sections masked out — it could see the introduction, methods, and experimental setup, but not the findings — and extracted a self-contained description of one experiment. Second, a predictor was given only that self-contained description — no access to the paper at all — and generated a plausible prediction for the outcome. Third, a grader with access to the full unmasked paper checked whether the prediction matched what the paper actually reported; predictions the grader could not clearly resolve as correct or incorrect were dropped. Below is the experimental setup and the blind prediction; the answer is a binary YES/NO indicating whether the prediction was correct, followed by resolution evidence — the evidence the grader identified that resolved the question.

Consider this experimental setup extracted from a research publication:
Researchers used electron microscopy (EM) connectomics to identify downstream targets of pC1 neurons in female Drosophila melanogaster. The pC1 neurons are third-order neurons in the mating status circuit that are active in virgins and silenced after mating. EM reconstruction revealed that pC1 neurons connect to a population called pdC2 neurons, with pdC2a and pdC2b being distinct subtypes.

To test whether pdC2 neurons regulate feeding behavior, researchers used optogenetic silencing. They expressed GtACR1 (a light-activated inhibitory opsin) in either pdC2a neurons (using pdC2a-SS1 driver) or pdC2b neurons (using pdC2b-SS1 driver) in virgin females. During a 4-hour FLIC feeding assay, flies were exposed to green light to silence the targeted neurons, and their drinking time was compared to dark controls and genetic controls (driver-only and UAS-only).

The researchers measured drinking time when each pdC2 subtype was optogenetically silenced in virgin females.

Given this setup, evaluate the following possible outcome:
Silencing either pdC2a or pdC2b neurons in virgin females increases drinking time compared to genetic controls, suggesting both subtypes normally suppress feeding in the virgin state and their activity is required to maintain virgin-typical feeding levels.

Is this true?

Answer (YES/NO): YES